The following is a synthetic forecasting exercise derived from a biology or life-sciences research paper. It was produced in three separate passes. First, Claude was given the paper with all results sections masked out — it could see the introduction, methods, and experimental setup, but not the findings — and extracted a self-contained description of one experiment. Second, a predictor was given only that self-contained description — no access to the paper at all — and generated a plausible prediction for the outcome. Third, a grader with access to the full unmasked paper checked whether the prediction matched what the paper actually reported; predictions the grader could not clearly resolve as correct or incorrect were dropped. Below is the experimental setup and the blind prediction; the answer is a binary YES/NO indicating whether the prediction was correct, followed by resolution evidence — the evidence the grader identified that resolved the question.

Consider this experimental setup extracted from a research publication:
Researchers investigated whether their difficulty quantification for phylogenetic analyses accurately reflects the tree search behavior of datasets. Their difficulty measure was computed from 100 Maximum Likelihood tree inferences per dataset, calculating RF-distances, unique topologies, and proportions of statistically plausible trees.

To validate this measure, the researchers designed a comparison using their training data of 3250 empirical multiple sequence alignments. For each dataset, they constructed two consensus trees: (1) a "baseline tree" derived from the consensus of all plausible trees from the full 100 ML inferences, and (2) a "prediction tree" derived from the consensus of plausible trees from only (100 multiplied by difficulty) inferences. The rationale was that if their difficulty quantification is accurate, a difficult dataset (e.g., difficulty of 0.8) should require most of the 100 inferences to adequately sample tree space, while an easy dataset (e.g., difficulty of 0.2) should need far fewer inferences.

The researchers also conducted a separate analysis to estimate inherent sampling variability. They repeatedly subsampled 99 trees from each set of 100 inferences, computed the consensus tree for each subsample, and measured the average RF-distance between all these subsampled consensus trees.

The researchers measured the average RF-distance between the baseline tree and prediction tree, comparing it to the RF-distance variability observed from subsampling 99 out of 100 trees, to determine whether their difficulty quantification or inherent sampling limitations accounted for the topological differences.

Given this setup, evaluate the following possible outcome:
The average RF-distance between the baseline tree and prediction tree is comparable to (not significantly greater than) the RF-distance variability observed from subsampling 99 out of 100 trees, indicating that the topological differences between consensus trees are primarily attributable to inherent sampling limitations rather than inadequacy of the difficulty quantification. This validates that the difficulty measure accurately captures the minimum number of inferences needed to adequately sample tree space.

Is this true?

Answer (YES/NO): YES